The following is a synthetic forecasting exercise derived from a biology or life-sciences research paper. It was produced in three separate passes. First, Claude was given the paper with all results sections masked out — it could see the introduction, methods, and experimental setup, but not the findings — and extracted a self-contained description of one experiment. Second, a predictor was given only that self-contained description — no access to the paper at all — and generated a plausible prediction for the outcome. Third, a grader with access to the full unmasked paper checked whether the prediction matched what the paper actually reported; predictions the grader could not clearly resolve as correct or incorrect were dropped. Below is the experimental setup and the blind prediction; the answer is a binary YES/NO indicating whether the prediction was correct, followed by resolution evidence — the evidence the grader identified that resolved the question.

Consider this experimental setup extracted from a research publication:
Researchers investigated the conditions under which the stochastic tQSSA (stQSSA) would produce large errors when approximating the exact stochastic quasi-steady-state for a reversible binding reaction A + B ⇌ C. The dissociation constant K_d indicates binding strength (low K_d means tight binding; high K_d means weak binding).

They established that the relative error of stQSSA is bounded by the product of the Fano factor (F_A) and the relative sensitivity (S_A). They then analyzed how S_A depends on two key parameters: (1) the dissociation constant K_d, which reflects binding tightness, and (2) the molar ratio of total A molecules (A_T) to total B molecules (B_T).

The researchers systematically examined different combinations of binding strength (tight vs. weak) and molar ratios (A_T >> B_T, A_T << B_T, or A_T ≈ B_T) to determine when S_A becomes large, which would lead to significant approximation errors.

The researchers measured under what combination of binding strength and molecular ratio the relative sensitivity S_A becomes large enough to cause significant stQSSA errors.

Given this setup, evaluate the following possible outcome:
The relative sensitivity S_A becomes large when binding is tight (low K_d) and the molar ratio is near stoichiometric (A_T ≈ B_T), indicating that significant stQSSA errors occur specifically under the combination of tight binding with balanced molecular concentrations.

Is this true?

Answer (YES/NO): YES